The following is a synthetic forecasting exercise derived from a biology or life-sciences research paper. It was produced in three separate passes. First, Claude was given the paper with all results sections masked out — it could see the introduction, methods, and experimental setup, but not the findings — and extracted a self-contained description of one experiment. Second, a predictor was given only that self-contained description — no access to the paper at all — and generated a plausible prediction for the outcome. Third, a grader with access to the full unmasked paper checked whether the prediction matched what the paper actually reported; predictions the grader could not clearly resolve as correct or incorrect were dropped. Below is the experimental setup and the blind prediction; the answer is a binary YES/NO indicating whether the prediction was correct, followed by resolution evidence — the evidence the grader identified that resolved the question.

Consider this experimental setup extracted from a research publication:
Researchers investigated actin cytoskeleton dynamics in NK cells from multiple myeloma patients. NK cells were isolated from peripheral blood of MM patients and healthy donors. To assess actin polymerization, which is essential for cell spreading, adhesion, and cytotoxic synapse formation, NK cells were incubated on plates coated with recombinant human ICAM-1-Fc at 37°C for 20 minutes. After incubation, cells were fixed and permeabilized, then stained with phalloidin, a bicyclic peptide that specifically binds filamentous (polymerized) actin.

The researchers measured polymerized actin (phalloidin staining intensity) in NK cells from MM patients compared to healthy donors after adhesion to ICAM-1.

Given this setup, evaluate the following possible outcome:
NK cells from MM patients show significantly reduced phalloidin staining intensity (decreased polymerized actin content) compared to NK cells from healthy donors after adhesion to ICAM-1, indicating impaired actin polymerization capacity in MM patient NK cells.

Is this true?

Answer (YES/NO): YES